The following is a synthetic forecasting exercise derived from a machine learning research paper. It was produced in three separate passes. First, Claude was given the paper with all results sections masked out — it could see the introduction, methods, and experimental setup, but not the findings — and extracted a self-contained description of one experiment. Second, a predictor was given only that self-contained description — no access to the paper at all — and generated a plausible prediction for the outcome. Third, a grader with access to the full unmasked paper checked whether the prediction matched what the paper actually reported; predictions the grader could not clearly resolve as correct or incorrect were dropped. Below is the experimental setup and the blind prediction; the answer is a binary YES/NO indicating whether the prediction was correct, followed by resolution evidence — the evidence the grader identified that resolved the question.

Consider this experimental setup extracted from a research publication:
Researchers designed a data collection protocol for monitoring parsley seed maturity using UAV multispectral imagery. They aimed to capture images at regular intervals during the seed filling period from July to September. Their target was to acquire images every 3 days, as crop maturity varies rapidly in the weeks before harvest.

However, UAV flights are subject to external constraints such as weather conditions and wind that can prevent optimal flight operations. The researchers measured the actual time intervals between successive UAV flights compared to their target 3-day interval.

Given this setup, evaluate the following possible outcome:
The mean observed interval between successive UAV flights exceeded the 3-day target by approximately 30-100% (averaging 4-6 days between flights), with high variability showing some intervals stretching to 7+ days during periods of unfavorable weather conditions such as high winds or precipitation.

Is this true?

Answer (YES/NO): NO